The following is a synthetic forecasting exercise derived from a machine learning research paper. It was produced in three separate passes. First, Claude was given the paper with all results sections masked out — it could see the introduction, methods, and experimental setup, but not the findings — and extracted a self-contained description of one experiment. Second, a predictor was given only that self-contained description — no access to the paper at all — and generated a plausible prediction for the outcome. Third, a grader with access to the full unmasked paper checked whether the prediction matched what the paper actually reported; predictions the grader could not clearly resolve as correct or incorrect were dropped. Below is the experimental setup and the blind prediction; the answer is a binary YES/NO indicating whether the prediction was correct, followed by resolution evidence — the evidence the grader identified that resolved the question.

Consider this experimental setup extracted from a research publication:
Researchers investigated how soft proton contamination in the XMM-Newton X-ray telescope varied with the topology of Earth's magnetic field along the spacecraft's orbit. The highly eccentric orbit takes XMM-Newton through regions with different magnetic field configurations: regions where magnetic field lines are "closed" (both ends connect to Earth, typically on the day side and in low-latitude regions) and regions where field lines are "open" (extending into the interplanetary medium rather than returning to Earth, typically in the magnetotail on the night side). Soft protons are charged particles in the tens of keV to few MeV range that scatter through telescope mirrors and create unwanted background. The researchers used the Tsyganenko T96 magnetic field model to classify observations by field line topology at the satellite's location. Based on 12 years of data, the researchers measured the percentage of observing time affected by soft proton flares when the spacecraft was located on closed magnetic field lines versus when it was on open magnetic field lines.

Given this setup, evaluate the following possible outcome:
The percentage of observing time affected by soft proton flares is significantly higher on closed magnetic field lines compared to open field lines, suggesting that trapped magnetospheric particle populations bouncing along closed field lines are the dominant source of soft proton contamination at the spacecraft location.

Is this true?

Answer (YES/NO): YES